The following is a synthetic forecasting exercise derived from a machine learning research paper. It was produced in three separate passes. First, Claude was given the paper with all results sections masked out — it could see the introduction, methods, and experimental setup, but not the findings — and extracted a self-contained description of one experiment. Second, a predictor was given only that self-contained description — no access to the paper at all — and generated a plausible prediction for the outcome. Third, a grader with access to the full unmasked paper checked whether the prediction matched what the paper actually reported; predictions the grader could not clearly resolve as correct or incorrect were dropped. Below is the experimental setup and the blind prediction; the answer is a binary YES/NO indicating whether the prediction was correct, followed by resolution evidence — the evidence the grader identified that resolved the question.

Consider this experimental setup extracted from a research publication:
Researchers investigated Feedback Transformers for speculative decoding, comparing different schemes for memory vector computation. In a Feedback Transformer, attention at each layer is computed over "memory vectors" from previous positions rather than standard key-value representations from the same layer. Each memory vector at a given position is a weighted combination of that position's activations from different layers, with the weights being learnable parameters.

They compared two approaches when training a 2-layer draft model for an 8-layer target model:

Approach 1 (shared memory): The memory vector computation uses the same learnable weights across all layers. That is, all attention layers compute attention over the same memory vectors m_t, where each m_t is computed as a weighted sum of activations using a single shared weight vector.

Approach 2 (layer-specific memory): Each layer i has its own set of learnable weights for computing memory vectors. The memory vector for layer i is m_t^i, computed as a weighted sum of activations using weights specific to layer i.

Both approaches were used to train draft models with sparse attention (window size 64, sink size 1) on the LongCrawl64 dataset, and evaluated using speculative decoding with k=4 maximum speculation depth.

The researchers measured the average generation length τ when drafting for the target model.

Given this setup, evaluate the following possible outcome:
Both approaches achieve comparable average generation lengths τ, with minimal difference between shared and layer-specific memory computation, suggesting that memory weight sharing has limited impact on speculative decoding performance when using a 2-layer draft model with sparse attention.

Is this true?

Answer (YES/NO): NO